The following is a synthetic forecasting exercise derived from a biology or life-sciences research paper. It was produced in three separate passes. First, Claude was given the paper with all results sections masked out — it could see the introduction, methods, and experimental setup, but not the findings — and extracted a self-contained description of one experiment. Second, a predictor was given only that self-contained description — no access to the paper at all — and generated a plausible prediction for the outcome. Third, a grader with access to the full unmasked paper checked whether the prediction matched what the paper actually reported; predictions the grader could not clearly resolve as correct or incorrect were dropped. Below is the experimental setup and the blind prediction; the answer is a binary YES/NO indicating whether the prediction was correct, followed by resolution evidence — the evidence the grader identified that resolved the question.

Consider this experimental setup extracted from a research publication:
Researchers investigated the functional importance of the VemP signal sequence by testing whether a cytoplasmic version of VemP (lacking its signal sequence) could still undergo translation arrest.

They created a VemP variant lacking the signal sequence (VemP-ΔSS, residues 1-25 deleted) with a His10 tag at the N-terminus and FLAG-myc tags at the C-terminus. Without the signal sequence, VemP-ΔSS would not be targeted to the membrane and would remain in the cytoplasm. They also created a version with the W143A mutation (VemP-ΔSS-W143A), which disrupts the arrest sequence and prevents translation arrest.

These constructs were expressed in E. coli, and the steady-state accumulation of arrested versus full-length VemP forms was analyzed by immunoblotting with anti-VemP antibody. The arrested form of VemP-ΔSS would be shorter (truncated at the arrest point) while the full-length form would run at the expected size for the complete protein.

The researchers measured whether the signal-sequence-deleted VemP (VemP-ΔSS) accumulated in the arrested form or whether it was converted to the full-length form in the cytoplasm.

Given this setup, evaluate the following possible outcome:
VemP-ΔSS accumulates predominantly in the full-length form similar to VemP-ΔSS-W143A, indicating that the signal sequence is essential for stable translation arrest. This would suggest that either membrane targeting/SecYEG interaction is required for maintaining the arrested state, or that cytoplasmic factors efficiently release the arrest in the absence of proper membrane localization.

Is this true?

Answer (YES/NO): NO